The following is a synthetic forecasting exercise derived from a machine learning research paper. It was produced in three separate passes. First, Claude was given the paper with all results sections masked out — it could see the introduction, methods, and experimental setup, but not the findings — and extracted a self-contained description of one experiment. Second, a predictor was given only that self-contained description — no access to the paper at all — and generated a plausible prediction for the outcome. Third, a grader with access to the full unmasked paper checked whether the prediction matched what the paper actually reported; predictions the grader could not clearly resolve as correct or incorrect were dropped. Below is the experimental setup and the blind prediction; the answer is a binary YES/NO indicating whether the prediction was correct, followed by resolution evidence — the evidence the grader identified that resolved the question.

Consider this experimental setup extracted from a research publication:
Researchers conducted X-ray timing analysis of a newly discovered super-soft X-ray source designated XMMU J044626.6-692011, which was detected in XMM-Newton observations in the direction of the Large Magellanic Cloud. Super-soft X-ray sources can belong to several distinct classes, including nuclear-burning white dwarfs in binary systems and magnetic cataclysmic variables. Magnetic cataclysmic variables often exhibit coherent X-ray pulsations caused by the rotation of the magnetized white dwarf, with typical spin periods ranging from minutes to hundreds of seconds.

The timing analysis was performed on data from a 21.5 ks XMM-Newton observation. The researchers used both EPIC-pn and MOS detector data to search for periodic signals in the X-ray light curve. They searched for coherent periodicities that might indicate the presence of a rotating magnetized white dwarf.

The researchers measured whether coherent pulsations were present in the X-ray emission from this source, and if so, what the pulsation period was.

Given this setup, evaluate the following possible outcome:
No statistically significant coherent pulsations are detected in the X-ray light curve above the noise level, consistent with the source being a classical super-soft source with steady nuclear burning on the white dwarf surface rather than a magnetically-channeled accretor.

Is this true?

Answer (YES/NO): NO